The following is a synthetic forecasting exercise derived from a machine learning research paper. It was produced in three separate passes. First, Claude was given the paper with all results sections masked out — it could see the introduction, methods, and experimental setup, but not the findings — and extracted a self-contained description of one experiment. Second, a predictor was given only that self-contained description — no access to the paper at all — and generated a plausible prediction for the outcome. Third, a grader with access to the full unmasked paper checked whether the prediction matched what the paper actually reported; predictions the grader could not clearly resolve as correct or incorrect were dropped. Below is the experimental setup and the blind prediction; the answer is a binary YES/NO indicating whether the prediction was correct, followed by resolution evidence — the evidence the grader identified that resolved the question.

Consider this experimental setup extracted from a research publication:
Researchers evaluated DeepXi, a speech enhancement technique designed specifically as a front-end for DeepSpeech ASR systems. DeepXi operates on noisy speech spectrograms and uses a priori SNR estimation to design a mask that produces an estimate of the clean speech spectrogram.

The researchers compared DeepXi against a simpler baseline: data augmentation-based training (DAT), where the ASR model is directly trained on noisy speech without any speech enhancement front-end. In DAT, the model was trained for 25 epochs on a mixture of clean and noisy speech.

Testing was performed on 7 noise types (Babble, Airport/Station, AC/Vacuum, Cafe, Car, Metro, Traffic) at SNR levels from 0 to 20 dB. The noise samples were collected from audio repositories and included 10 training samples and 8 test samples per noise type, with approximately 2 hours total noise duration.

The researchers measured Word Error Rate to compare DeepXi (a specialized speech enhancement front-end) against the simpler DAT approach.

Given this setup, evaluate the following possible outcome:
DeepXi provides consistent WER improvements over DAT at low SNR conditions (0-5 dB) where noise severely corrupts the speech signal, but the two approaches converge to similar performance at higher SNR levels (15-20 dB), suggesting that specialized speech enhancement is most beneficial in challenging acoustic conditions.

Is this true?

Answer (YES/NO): NO